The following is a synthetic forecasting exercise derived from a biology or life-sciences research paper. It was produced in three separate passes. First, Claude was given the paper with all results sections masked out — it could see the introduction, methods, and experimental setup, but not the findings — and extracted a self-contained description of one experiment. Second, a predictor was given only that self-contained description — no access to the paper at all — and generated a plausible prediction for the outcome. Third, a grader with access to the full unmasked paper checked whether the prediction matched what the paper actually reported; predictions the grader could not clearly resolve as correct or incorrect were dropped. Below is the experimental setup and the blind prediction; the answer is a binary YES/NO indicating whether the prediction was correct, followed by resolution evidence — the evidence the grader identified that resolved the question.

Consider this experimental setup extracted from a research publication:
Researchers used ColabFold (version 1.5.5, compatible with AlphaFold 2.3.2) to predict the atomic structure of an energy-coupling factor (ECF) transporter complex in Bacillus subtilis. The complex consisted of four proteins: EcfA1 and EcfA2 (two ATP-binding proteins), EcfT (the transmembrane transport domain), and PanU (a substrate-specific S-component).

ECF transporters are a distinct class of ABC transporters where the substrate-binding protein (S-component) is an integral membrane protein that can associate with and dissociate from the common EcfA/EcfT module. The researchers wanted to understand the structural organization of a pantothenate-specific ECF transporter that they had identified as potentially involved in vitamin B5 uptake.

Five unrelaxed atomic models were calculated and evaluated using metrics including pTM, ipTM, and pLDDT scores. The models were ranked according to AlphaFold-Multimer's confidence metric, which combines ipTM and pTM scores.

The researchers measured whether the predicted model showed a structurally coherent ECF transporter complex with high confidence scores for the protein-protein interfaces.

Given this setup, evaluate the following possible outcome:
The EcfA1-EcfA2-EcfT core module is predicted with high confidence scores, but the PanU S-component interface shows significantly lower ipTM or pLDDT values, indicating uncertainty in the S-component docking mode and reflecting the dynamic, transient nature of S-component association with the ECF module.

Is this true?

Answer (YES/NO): NO